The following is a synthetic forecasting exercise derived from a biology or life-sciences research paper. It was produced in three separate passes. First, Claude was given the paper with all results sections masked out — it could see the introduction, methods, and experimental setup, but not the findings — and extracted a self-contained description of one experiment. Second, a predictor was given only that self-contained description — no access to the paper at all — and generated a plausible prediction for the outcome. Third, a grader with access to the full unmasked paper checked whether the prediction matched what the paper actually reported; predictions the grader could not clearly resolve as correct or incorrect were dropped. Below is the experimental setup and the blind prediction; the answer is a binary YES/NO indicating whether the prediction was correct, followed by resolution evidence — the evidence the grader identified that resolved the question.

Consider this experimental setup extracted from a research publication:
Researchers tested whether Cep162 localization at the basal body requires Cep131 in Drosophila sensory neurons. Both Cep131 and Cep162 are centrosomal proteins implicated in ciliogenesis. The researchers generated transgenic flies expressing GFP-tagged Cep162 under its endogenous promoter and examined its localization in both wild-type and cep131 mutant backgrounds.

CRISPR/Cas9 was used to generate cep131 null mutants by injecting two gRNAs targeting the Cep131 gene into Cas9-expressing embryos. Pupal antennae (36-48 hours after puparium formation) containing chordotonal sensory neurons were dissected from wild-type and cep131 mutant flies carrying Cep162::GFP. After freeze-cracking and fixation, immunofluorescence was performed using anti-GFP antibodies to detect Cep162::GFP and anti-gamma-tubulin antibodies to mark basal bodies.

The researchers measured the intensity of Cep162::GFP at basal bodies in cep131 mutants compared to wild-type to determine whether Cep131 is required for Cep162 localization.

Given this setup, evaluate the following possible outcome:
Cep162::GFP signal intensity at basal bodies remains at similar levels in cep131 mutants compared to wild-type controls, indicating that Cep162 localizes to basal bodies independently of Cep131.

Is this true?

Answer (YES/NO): NO